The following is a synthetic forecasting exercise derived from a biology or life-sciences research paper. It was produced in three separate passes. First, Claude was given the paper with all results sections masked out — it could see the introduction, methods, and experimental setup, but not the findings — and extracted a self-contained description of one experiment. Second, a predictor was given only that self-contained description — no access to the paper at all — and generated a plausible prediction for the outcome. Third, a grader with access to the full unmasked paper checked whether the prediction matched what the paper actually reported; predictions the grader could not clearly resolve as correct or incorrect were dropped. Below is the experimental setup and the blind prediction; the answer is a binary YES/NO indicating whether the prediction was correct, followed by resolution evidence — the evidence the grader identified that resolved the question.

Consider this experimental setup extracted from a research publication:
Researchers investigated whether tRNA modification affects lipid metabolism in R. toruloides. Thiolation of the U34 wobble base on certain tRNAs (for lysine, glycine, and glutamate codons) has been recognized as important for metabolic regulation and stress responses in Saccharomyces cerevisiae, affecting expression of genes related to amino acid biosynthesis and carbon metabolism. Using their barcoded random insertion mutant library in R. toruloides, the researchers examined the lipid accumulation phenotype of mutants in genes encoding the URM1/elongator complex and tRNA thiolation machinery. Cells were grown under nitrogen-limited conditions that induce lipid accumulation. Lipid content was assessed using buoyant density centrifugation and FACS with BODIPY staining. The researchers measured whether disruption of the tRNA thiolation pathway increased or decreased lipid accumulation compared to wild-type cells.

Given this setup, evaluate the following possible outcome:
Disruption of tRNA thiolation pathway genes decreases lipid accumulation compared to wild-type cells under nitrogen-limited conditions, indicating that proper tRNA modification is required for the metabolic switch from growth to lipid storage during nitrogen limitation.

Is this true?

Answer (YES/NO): YES